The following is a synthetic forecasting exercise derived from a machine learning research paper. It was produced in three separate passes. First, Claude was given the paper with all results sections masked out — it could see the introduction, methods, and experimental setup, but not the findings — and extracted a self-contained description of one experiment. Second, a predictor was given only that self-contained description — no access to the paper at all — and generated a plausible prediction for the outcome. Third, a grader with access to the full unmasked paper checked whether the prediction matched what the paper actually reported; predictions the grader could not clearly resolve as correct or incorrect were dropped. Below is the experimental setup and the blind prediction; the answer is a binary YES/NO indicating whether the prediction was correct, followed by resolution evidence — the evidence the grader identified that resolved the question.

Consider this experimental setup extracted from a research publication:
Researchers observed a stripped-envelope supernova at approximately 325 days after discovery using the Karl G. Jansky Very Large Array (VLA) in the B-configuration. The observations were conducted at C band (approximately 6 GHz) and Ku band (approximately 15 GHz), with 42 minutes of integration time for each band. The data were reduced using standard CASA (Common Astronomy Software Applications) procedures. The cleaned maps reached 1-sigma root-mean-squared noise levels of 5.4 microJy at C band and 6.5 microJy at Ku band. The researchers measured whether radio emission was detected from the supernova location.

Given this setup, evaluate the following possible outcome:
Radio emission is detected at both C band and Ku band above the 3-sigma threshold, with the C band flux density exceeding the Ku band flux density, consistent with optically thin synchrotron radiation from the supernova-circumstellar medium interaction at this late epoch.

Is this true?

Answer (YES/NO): NO